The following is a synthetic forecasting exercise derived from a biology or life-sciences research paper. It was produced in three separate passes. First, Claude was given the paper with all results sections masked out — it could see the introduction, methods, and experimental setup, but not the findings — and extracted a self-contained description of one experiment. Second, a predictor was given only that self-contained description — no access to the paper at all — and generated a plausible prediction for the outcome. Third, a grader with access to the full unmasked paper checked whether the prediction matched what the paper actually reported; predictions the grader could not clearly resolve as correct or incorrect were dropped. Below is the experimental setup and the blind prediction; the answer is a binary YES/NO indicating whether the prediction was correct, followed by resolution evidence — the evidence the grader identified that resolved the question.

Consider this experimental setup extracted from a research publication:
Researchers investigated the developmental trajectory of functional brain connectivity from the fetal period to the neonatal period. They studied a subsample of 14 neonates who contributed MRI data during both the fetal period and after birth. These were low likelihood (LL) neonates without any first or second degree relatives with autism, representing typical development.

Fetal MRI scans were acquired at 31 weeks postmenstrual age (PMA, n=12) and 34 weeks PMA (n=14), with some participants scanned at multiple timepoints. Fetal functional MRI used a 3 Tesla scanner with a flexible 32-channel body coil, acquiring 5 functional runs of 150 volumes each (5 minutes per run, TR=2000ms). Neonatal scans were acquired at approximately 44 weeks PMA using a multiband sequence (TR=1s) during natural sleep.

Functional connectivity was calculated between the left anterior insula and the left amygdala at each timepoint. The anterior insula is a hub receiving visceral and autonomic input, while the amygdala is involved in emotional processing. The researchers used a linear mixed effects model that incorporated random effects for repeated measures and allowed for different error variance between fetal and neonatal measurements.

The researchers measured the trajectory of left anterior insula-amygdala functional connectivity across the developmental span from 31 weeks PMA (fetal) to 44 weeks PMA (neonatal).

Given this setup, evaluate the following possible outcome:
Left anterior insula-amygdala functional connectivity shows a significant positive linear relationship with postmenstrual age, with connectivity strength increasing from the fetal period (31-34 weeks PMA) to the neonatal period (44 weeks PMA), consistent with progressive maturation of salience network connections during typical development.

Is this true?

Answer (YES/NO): NO